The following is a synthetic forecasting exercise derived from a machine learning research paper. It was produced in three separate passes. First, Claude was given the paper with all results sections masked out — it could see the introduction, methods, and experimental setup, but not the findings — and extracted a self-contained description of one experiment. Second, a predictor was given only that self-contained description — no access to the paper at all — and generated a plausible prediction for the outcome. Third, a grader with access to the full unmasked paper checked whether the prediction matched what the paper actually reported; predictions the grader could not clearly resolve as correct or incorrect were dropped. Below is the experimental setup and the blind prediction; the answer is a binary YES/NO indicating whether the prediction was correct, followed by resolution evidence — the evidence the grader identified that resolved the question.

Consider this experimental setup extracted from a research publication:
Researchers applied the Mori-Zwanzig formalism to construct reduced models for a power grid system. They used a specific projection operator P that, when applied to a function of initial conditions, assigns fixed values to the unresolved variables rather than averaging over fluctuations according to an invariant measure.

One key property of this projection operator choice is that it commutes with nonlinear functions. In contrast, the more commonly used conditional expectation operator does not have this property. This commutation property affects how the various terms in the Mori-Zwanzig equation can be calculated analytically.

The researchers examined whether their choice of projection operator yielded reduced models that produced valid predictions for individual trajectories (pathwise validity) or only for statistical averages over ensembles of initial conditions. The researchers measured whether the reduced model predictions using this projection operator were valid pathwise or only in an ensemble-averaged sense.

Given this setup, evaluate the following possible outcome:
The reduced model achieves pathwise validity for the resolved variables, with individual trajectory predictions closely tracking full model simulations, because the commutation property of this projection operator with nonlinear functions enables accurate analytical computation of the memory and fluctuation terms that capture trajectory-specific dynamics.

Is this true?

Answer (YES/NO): NO